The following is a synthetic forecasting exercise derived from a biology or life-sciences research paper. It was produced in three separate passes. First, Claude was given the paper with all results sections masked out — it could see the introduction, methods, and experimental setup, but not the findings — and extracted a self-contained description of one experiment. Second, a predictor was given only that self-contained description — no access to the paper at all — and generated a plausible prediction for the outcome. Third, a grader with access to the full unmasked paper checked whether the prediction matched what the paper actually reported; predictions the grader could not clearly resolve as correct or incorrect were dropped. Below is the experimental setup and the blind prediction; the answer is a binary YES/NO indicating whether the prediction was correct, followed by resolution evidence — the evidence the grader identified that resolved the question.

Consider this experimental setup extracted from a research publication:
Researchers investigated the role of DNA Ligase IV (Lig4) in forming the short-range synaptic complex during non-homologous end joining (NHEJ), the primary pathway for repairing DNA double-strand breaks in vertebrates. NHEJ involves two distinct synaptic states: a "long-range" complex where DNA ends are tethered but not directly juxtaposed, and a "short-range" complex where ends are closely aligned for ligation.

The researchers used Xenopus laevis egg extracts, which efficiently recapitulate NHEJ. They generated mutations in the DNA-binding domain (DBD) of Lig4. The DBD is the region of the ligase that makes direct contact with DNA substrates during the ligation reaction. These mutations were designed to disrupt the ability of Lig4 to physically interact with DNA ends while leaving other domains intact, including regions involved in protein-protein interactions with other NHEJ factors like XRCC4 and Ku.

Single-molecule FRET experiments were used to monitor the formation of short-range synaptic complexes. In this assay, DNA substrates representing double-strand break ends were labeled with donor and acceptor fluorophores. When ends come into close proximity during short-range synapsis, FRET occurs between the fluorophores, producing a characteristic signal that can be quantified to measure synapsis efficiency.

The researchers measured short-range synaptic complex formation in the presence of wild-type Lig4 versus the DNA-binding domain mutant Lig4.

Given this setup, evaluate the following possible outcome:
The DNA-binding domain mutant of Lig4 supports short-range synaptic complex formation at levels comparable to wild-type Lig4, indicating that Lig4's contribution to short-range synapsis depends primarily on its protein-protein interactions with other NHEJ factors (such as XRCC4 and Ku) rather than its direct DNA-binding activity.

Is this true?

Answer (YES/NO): NO